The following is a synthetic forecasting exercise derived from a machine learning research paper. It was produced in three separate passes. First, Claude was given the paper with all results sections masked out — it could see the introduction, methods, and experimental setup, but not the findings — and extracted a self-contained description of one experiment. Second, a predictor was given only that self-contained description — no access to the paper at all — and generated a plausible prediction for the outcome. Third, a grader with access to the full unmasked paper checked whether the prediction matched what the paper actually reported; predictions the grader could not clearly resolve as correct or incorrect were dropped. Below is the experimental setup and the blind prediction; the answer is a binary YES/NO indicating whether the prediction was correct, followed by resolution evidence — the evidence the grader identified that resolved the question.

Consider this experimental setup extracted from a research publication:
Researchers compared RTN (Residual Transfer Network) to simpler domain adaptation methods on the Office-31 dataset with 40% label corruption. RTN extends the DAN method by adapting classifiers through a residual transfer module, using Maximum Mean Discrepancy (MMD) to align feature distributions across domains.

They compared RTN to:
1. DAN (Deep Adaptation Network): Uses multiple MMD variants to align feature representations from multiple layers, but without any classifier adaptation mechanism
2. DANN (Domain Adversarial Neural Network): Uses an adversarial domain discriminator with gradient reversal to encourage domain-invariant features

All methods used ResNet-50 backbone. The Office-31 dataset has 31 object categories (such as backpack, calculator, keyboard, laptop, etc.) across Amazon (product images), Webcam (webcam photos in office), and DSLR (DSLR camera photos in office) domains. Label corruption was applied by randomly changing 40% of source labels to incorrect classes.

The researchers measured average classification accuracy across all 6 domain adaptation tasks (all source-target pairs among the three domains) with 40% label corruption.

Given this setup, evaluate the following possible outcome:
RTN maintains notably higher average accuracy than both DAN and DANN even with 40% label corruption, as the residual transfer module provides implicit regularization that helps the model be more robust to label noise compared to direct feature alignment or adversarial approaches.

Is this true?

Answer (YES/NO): YES